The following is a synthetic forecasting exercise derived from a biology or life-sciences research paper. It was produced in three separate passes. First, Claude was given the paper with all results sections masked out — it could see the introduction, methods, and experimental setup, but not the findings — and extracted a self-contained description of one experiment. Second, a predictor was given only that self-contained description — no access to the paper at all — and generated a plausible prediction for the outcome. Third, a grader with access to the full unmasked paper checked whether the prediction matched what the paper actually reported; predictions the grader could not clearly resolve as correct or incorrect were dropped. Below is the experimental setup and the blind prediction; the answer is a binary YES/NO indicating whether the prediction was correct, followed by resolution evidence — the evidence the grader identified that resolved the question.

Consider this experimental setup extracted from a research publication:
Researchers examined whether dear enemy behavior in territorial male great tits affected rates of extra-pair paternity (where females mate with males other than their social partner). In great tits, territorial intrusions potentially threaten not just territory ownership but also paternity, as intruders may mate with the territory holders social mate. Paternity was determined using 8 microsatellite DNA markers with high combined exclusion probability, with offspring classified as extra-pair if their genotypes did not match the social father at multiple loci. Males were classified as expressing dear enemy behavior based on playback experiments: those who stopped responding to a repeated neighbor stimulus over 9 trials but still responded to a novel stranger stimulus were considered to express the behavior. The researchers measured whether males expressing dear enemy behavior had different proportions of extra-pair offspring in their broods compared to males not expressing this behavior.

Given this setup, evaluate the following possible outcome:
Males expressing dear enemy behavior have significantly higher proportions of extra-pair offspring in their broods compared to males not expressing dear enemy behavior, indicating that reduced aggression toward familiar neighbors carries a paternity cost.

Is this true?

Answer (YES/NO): NO